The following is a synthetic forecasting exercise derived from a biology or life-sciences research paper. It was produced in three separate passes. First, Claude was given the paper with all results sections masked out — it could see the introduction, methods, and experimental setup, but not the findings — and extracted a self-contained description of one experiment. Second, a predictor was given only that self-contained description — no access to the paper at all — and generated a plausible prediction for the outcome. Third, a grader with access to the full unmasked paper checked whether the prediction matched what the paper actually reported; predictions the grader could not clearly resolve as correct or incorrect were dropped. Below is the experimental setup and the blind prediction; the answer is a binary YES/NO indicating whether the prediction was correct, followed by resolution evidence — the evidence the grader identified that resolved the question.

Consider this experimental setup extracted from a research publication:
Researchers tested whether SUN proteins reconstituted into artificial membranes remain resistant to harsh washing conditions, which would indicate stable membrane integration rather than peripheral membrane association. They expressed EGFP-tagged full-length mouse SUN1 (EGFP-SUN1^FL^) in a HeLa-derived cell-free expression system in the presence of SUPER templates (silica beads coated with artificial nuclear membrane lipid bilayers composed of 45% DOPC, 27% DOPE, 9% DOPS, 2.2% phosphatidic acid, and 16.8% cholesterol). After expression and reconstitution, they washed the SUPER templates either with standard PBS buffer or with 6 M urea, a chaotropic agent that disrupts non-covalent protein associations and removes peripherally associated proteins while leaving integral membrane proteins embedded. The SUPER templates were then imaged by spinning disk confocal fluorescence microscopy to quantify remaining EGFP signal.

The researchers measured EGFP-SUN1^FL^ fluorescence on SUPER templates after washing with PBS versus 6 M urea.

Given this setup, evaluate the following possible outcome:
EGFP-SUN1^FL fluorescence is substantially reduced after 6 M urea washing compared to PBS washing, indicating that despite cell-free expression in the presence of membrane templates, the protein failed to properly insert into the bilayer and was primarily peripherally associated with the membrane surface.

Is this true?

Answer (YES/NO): NO